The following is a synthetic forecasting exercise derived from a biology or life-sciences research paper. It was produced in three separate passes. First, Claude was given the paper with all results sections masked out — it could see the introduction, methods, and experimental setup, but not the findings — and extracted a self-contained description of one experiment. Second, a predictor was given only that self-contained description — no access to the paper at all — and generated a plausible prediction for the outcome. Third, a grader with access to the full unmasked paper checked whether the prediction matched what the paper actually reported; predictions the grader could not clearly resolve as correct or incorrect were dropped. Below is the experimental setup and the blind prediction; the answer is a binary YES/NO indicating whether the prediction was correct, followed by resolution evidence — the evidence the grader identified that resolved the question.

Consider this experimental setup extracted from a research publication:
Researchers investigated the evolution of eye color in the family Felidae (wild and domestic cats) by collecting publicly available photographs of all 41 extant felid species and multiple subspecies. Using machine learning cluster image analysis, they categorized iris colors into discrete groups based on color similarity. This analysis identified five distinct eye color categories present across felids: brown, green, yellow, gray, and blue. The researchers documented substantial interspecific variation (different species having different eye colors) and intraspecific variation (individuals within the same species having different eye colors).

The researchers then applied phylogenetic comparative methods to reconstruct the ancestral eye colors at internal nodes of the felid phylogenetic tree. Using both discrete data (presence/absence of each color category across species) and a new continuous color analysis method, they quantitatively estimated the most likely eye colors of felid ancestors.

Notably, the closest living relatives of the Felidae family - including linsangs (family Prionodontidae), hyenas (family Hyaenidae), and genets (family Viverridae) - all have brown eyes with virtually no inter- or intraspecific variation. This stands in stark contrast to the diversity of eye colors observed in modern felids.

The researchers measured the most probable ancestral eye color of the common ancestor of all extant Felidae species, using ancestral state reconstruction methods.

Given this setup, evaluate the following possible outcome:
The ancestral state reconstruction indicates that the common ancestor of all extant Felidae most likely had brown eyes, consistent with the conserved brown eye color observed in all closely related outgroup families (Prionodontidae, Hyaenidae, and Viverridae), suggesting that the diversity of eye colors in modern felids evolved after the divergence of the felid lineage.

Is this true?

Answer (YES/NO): NO